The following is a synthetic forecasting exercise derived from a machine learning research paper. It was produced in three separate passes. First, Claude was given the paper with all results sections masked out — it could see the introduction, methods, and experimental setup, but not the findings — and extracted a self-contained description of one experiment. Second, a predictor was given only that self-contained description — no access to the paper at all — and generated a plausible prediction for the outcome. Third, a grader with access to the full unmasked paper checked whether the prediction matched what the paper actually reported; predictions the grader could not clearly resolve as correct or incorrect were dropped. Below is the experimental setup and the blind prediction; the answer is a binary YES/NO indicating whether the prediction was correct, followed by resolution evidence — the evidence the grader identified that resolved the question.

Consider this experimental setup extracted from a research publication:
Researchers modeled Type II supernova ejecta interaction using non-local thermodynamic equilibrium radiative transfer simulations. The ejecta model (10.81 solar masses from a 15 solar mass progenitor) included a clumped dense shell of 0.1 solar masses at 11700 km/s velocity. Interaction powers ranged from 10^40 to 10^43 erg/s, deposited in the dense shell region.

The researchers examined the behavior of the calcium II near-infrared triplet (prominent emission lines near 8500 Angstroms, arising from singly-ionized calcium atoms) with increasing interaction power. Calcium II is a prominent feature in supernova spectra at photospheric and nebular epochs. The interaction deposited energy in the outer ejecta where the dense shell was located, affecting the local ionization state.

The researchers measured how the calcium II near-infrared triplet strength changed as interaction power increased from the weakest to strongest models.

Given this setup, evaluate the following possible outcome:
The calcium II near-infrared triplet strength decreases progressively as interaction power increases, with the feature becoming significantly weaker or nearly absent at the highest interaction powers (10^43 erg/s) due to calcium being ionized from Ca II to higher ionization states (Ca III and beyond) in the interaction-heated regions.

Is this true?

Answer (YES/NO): YES